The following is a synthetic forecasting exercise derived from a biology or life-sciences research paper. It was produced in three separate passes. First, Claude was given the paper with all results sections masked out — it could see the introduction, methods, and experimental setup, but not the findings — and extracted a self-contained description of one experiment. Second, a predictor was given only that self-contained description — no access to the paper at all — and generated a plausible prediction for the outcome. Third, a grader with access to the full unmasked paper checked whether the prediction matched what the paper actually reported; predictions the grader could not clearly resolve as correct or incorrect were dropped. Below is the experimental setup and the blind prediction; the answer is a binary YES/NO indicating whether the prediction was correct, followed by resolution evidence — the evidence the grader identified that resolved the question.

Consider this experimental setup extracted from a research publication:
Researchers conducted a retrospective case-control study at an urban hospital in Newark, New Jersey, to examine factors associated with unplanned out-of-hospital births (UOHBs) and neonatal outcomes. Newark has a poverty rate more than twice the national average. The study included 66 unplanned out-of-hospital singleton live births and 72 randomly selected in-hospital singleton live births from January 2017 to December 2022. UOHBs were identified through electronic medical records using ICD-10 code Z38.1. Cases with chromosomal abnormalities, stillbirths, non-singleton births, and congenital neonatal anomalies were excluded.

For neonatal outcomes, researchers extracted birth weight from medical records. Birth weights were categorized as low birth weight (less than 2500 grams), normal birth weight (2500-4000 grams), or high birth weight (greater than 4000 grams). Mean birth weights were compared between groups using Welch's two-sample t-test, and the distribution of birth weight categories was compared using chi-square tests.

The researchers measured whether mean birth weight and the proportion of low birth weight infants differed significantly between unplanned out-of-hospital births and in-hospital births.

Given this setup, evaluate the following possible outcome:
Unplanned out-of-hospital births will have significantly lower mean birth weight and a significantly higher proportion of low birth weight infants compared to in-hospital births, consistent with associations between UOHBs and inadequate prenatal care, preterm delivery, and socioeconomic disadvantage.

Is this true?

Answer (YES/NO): YES